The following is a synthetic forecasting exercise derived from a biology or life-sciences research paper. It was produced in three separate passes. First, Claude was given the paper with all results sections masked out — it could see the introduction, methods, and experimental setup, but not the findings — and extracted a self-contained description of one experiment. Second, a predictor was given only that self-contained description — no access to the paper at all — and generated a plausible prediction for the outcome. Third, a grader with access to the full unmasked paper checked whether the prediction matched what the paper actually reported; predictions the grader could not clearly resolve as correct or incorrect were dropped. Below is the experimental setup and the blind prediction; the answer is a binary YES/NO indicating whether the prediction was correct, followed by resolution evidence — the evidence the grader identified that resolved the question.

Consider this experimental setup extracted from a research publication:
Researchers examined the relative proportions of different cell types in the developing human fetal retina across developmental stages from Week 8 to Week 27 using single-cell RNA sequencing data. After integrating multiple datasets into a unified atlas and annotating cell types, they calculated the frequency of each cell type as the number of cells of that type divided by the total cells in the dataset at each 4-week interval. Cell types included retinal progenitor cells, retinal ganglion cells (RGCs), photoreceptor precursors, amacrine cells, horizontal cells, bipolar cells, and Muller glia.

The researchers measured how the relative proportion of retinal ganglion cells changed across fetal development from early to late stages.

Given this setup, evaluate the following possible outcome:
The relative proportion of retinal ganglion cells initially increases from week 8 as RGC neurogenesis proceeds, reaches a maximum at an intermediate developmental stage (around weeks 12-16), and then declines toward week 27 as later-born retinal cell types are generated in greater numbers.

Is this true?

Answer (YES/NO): NO